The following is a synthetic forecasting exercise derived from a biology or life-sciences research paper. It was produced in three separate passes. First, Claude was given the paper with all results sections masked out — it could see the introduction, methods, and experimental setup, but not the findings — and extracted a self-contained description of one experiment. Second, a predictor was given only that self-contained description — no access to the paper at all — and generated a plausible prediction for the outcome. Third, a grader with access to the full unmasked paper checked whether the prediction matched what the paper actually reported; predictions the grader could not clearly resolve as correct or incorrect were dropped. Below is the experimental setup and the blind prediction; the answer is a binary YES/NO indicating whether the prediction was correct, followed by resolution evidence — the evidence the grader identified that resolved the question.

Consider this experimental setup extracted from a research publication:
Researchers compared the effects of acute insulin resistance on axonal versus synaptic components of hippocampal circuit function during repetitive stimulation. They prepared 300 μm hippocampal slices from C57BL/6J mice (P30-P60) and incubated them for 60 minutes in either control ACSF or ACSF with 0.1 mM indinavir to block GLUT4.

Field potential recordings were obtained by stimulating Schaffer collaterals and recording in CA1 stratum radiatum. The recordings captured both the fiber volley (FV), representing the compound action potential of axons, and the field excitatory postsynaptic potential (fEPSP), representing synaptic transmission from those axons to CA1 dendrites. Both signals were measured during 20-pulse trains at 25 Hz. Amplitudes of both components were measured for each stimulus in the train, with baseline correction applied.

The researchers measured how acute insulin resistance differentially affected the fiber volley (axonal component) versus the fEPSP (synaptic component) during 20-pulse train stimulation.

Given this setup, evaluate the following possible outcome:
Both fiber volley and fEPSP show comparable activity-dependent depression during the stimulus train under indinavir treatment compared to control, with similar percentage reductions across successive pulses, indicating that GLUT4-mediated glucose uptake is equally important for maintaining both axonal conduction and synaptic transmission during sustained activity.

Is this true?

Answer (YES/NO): NO